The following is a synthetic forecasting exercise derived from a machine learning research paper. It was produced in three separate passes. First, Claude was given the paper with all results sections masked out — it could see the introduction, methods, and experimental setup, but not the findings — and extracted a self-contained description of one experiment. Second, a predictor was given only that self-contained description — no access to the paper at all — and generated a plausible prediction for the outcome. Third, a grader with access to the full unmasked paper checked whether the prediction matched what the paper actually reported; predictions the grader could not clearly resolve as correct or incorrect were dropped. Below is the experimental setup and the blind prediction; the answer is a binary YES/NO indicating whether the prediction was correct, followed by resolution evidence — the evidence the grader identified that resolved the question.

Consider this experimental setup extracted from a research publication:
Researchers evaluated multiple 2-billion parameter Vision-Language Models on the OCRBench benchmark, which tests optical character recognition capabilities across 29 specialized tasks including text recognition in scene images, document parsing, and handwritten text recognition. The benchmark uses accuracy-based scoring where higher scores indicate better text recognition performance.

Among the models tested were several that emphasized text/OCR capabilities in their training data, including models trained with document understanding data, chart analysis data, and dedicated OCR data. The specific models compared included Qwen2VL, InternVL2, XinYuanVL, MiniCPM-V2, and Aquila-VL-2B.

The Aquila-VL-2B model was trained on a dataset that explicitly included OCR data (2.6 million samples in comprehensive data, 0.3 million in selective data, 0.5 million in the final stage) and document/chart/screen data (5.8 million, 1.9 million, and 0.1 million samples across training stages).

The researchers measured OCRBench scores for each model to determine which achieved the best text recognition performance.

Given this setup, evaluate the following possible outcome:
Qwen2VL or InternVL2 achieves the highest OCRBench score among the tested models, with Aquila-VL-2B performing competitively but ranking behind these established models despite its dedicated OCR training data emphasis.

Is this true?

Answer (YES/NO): YES